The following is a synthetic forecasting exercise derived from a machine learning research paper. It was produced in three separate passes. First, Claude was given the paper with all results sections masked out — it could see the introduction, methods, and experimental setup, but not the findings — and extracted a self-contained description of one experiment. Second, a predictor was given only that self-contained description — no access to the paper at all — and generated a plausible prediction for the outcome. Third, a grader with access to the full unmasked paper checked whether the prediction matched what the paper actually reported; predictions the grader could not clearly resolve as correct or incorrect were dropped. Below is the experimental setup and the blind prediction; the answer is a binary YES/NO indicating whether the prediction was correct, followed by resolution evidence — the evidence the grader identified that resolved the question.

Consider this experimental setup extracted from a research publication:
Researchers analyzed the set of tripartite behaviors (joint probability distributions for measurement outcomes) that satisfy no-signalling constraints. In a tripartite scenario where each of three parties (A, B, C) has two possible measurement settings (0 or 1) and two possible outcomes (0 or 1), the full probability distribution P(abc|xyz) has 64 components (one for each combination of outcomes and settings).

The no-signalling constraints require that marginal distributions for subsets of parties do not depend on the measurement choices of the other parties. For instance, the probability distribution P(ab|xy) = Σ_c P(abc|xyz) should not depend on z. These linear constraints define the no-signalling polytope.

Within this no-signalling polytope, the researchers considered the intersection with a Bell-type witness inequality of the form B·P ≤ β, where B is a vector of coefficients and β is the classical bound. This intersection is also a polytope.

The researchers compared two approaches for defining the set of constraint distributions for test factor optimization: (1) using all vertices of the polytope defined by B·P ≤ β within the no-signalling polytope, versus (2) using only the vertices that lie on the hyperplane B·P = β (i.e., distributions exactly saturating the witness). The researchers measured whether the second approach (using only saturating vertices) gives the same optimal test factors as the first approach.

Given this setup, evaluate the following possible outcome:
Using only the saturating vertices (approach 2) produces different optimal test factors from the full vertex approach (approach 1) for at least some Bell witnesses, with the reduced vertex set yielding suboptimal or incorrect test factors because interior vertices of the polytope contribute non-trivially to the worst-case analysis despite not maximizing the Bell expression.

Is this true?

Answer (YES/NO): NO